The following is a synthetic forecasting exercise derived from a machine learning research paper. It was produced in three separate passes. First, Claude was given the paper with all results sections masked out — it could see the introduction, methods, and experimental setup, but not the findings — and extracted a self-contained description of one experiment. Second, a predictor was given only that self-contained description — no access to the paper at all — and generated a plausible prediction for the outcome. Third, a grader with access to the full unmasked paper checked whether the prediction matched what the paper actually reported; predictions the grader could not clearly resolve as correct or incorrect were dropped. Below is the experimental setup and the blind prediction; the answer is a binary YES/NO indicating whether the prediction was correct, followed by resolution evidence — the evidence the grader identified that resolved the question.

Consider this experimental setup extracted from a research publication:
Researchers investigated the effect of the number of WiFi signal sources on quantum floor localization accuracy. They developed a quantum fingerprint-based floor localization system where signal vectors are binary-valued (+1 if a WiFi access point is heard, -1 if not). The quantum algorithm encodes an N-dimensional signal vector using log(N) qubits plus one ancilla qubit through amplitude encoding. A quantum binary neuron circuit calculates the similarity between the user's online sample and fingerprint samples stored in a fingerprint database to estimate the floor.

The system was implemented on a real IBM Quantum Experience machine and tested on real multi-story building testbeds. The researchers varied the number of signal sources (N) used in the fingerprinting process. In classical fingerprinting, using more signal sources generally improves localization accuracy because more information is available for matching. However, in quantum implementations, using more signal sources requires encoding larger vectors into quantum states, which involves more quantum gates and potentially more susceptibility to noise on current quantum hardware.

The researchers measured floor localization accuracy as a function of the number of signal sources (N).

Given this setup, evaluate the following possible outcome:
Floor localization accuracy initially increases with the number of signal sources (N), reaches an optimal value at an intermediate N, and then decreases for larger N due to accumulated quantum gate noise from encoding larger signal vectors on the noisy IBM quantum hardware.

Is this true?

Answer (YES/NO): NO